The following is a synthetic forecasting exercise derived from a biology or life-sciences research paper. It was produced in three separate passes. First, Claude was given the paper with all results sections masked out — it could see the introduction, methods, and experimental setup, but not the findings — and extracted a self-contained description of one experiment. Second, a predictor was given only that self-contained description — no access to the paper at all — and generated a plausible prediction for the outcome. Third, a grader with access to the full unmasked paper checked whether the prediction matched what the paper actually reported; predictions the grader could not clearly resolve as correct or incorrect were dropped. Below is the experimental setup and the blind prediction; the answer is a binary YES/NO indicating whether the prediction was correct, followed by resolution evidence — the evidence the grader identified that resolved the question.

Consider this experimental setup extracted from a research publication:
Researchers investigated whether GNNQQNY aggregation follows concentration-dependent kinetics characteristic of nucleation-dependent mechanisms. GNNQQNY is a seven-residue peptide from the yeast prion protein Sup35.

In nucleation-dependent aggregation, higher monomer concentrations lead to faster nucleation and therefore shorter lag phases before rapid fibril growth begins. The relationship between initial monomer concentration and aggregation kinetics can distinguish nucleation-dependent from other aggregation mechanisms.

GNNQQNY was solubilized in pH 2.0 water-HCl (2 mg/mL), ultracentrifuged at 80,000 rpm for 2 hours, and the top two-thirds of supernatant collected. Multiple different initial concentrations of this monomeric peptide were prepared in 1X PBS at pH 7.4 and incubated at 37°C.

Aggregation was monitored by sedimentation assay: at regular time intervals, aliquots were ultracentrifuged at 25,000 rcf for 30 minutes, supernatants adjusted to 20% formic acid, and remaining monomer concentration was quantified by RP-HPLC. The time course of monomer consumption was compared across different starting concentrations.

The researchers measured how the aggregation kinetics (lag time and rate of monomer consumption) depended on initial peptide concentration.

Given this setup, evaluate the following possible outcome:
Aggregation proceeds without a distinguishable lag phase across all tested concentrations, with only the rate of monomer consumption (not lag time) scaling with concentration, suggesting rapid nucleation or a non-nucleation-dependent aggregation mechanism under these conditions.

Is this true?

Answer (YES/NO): NO